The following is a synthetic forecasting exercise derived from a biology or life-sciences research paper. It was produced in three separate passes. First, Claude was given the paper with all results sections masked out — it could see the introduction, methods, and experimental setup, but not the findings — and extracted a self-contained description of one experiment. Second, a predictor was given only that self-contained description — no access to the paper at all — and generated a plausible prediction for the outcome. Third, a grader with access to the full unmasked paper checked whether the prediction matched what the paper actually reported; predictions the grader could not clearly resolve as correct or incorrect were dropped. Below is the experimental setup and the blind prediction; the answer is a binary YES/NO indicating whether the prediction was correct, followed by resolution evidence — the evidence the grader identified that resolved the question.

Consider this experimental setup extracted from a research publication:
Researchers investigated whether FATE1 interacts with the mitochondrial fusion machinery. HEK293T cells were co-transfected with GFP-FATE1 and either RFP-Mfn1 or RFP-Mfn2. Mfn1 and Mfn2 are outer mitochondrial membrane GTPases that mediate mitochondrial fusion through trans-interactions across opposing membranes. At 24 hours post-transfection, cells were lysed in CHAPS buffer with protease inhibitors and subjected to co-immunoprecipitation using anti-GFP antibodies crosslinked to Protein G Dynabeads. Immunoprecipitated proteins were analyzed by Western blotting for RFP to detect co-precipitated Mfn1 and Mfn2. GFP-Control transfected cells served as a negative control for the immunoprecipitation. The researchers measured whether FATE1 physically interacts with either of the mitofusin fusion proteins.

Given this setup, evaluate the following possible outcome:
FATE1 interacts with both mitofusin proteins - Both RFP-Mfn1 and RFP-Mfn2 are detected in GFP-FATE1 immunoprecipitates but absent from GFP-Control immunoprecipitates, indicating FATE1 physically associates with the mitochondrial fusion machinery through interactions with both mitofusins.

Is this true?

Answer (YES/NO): NO